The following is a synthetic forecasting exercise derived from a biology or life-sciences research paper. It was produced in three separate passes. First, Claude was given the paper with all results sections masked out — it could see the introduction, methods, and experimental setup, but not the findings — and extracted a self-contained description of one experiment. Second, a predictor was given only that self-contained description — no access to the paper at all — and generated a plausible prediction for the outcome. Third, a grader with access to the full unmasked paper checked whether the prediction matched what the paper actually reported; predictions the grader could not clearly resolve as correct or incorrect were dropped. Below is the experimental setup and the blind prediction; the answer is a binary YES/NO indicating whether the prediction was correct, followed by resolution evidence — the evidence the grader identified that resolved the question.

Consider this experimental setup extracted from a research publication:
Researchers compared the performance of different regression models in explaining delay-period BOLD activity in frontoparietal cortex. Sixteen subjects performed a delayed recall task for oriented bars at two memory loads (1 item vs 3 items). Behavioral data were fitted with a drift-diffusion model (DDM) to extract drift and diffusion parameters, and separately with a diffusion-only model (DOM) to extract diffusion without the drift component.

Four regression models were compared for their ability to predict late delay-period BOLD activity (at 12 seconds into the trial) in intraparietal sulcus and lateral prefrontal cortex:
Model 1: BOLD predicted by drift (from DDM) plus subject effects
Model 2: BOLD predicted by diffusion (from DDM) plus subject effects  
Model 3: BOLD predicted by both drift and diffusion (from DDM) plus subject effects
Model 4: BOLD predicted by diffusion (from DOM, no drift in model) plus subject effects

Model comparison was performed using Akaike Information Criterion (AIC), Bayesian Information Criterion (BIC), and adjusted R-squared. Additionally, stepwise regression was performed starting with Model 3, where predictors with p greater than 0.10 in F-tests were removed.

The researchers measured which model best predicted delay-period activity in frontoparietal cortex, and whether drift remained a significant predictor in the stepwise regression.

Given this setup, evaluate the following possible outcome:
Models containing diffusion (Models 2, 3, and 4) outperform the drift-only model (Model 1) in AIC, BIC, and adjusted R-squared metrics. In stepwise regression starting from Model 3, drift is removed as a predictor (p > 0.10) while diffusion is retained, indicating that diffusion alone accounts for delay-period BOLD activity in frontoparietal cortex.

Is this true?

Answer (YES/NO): YES